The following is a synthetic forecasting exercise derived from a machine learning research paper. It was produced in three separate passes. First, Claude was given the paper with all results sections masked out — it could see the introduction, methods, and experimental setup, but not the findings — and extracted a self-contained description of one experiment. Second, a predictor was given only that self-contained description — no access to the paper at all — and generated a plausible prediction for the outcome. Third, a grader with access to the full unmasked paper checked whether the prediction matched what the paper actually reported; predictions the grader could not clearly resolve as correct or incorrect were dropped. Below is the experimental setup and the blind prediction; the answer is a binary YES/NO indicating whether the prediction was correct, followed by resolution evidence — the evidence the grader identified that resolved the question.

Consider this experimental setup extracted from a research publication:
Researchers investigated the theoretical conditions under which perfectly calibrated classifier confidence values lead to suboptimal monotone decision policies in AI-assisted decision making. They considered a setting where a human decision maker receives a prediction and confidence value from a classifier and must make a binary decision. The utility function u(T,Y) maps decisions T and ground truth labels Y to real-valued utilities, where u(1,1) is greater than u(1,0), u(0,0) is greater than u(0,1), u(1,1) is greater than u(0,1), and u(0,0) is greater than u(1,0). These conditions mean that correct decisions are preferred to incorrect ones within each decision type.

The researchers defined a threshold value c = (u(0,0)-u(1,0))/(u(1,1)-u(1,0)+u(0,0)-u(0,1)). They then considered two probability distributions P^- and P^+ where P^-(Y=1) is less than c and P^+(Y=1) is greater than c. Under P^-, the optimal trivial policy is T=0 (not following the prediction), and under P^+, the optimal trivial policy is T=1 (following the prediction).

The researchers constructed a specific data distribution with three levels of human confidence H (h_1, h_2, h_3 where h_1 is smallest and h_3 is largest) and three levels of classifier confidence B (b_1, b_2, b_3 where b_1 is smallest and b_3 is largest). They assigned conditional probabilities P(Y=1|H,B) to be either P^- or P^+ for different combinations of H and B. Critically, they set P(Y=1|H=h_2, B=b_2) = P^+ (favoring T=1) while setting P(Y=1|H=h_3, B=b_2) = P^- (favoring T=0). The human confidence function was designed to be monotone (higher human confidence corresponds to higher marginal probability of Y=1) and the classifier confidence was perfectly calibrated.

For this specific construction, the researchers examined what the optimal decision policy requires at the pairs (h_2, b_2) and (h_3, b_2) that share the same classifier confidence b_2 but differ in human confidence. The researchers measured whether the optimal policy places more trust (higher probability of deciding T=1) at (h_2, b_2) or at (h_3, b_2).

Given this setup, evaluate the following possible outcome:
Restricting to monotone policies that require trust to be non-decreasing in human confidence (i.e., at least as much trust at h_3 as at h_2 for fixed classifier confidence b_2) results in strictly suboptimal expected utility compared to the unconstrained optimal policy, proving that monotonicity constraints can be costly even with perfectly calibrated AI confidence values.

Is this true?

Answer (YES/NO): YES